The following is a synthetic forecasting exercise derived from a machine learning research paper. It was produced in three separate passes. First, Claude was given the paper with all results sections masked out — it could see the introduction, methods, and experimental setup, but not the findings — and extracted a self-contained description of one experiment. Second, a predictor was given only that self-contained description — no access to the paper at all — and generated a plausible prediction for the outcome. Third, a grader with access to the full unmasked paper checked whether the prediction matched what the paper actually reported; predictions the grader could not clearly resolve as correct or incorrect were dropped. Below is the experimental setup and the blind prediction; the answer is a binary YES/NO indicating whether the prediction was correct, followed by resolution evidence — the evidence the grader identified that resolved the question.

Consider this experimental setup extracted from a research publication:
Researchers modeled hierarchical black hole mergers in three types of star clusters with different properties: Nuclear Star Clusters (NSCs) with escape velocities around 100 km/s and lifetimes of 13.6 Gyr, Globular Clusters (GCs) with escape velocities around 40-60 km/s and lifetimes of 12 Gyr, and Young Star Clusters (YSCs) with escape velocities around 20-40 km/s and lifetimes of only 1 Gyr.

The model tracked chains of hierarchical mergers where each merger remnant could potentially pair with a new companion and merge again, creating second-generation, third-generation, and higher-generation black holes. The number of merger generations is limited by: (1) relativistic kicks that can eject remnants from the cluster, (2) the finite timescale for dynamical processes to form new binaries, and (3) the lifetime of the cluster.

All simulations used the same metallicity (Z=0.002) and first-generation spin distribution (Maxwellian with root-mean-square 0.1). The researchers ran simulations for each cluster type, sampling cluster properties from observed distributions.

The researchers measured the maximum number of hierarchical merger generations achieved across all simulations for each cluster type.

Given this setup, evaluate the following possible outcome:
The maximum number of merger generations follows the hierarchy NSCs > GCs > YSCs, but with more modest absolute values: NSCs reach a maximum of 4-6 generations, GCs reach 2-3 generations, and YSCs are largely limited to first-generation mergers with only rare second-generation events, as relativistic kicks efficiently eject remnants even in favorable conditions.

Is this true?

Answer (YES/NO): NO